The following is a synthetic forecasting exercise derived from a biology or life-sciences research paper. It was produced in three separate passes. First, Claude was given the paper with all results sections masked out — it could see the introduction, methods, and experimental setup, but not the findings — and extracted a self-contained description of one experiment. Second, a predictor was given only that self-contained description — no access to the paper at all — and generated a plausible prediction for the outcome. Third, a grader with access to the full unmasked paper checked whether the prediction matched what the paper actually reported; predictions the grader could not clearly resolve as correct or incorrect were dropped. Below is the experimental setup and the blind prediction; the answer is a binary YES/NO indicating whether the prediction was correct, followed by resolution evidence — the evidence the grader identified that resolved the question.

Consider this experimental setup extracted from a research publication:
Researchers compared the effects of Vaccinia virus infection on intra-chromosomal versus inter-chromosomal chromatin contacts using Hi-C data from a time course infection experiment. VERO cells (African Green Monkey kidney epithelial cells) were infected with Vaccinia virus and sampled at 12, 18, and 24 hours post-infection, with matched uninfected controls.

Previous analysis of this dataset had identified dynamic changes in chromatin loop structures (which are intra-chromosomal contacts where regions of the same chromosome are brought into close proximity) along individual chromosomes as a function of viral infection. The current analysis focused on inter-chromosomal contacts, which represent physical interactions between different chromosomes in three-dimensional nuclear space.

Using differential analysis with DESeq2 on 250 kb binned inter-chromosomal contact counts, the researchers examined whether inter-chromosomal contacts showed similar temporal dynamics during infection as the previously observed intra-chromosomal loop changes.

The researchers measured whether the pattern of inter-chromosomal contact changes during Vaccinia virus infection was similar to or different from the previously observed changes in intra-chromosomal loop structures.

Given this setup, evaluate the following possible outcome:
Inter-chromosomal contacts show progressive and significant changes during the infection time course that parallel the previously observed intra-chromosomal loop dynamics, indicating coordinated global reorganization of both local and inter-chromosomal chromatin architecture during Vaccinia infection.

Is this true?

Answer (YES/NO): NO